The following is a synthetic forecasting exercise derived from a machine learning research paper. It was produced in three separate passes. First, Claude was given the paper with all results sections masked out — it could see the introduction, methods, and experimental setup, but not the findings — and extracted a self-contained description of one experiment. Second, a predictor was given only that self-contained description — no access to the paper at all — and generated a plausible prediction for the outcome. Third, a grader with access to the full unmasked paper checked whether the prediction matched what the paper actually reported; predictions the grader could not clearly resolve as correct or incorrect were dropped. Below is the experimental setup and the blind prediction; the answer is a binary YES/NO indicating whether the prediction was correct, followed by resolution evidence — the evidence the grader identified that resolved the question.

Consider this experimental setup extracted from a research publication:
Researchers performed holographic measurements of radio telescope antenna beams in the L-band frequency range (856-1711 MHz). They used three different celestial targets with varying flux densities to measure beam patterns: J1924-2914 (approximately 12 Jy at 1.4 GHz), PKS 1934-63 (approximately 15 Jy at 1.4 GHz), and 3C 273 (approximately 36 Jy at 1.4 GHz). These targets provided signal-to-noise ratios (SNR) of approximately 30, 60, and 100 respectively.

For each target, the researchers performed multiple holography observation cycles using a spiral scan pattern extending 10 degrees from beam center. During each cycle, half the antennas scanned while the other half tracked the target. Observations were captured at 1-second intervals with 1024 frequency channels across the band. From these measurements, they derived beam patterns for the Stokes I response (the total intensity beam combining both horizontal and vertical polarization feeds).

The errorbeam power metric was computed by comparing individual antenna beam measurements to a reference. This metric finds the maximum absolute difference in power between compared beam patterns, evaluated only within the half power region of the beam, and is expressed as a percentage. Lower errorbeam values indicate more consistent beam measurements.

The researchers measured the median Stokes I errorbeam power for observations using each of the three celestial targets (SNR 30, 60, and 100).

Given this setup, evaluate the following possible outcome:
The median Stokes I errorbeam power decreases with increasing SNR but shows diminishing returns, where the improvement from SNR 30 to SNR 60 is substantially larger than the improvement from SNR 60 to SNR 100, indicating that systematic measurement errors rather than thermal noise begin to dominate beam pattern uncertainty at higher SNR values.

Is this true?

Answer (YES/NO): YES